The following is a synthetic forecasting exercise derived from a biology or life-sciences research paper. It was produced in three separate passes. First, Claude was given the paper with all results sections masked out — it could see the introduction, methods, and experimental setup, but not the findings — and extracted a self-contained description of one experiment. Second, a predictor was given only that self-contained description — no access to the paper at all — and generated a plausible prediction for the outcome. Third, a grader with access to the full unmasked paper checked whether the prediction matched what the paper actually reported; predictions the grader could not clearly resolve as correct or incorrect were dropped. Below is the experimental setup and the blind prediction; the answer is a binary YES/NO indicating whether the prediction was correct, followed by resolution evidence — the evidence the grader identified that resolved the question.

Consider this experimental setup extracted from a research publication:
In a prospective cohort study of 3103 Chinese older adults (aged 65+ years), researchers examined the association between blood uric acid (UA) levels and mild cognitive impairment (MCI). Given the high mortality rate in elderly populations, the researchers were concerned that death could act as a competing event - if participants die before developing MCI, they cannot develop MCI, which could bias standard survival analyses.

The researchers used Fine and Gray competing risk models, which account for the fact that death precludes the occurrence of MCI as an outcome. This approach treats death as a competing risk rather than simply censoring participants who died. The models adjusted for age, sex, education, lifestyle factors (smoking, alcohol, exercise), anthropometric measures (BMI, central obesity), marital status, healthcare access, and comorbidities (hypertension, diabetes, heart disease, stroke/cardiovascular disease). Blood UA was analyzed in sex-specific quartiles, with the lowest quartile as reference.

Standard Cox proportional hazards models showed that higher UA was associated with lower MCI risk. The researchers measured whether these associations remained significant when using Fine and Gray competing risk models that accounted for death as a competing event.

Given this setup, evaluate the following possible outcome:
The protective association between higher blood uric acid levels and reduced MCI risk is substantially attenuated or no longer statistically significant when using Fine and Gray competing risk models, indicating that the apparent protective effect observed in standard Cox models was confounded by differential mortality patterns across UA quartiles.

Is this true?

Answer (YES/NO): NO